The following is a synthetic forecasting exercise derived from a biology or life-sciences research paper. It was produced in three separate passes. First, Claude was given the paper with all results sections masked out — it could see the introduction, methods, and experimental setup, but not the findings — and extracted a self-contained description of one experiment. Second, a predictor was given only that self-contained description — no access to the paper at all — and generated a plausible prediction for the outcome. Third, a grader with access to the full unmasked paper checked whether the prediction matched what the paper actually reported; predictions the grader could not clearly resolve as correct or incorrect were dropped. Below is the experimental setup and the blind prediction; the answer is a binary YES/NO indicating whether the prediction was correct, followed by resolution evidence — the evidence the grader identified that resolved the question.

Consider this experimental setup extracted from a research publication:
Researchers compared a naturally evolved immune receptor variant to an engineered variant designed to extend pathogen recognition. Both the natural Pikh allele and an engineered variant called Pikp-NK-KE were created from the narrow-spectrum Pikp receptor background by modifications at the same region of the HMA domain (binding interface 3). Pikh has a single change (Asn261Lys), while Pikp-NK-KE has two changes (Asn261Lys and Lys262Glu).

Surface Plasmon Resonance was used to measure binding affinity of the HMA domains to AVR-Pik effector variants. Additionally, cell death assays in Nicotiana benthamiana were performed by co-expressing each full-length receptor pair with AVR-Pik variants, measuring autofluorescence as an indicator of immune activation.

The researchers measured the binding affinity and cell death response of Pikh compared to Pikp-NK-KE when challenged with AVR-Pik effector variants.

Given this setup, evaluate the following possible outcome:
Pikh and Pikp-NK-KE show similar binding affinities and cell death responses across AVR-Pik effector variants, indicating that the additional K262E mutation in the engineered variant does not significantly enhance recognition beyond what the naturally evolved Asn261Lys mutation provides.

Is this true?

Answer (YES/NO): NO